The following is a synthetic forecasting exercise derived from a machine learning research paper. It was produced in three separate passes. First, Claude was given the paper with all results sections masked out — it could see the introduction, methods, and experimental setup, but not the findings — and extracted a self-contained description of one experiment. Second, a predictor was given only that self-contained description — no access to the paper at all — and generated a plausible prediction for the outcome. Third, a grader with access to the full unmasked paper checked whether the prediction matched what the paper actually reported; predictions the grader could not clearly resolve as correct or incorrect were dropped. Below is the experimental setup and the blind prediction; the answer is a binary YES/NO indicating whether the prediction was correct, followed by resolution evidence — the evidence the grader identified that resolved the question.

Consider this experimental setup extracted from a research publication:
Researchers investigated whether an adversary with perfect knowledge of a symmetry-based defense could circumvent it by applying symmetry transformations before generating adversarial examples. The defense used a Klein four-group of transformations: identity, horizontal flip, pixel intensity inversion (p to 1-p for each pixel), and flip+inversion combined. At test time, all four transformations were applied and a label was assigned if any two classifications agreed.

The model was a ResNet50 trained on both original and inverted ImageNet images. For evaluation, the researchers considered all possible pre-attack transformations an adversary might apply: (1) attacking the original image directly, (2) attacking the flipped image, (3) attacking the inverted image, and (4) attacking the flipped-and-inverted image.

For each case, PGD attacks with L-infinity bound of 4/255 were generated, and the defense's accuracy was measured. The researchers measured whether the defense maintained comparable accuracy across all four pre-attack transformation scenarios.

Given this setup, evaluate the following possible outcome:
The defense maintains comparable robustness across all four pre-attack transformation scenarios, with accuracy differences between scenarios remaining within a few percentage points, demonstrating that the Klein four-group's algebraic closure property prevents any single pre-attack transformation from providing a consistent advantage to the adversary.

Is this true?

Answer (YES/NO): YES